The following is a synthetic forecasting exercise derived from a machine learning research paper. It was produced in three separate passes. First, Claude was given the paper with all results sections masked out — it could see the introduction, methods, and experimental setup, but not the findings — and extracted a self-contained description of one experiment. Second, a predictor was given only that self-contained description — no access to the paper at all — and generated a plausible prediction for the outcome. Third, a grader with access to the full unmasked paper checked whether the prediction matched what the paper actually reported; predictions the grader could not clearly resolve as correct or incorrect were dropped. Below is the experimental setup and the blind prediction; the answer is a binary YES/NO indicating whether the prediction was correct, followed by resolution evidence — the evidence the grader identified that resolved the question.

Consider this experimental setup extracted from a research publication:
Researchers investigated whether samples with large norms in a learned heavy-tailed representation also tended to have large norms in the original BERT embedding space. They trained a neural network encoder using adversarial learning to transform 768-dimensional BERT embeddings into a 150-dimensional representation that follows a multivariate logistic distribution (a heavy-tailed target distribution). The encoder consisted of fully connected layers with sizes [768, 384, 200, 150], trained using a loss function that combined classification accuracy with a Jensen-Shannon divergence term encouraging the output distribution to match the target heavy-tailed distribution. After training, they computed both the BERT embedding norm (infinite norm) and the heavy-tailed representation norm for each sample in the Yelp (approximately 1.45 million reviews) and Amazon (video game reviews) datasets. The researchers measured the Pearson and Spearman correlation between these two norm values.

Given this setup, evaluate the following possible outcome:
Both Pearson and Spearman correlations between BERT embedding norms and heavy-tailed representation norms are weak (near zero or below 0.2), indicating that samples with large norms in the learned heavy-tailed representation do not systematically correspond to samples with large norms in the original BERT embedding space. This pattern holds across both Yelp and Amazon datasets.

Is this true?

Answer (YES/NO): NO